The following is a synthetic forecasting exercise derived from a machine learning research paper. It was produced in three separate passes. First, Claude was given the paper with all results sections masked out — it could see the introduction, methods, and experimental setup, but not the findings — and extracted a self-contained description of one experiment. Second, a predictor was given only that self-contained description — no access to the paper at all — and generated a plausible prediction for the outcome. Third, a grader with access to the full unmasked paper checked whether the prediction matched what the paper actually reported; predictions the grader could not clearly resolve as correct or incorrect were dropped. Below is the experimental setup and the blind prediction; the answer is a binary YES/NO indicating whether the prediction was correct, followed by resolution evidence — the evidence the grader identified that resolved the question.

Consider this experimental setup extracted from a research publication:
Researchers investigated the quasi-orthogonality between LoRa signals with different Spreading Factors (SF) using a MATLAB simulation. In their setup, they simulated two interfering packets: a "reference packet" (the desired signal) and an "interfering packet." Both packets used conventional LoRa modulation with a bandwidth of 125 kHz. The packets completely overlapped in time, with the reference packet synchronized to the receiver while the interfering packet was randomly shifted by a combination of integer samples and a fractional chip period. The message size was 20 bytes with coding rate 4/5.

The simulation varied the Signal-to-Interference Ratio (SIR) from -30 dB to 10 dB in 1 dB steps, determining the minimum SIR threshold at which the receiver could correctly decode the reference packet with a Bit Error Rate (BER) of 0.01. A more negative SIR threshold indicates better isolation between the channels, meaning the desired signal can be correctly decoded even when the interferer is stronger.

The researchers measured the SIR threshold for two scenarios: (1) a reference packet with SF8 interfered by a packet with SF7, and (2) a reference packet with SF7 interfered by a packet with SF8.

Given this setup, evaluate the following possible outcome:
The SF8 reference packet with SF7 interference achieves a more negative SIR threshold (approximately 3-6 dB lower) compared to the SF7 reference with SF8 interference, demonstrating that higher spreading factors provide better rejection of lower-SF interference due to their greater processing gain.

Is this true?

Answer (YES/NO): NO